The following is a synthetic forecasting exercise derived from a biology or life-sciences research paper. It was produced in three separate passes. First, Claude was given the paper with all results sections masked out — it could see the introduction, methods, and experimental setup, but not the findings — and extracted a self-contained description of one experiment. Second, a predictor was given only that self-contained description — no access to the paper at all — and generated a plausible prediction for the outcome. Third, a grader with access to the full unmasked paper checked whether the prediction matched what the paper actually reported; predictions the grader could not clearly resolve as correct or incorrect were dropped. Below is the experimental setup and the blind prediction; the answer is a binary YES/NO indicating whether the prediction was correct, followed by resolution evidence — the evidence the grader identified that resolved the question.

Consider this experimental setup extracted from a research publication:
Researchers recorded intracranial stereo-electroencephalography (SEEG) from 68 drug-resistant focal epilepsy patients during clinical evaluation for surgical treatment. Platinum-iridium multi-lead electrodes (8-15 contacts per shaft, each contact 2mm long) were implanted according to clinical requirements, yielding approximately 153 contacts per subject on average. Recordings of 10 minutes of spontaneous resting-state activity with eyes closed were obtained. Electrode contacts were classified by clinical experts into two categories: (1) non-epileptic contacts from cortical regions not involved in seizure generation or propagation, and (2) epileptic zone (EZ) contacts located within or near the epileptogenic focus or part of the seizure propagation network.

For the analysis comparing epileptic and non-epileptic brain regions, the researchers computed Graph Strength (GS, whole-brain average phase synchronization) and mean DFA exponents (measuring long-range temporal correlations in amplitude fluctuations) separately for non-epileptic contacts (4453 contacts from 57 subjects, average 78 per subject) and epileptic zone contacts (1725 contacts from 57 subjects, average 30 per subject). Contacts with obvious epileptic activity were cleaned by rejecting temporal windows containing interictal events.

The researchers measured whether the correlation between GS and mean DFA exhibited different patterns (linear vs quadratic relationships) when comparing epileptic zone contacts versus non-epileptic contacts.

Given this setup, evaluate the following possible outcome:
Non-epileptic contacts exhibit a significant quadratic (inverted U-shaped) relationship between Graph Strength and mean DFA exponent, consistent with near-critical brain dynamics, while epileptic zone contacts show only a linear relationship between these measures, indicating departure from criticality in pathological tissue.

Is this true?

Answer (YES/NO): NO